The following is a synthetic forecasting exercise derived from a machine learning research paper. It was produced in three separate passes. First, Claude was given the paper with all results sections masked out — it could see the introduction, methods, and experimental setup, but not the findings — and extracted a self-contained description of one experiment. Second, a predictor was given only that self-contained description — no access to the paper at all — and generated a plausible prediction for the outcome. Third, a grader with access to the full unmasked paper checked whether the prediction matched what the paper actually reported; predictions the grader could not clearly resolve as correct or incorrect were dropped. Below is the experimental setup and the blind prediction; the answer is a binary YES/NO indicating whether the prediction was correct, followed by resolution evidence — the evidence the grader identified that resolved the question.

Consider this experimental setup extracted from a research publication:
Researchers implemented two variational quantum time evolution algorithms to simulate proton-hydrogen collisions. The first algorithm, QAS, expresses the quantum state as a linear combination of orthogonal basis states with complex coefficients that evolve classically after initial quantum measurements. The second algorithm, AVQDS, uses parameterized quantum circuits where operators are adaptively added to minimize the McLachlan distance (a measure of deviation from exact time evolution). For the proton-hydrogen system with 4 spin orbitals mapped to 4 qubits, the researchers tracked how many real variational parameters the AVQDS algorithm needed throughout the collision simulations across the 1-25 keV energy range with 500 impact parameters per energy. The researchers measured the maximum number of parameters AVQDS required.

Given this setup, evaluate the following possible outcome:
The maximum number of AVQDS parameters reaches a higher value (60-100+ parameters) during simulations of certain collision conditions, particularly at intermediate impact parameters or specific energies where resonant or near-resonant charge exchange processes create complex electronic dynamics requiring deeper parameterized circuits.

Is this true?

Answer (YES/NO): NO